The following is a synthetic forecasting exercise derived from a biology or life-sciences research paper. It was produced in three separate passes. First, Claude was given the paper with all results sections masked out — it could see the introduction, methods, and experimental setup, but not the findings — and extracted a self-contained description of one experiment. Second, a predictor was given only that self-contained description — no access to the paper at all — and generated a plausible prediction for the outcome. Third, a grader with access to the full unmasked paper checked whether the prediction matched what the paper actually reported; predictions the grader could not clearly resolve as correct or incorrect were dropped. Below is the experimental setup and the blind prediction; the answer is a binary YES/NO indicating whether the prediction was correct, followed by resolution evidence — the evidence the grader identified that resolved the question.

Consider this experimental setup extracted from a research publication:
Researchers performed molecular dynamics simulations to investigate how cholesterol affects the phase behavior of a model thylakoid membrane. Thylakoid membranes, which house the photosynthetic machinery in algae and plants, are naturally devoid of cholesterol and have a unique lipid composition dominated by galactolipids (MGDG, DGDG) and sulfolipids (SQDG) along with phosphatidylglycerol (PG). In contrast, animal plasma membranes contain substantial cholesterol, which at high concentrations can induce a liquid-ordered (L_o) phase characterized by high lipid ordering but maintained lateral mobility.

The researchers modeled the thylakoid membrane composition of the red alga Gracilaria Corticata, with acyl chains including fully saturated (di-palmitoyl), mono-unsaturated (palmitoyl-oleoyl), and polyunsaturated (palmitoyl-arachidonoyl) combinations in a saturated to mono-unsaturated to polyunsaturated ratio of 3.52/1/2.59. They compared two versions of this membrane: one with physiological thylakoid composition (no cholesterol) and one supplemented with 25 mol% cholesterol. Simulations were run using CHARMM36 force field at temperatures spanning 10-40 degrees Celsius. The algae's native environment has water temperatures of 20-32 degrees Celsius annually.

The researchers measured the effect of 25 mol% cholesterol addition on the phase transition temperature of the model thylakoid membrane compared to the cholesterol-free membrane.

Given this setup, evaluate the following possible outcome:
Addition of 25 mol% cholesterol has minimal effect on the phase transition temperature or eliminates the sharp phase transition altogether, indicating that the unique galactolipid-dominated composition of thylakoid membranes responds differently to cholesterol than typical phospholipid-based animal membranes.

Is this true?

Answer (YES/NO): NO